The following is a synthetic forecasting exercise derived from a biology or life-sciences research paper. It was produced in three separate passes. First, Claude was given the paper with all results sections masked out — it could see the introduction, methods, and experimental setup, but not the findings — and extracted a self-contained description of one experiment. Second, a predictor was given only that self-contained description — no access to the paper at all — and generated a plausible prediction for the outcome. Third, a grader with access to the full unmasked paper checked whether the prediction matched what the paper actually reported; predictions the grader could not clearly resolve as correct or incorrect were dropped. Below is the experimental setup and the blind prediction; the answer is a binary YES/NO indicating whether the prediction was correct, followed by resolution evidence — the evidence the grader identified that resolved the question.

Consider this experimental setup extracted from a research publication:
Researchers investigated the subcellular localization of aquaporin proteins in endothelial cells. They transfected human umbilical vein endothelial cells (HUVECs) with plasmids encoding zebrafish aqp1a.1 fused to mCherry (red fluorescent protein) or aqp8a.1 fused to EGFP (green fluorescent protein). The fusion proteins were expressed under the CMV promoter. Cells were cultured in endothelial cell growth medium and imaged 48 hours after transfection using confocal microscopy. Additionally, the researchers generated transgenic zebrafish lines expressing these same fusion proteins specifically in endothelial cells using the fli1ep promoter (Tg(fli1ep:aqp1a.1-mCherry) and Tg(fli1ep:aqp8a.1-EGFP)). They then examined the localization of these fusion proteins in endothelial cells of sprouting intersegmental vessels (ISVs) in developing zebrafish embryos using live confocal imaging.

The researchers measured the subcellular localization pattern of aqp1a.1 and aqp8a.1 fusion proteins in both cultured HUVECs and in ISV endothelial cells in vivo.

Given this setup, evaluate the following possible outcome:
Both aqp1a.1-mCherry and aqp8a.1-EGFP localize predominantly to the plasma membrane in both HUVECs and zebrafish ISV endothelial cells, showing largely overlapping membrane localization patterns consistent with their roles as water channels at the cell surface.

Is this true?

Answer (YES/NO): NO